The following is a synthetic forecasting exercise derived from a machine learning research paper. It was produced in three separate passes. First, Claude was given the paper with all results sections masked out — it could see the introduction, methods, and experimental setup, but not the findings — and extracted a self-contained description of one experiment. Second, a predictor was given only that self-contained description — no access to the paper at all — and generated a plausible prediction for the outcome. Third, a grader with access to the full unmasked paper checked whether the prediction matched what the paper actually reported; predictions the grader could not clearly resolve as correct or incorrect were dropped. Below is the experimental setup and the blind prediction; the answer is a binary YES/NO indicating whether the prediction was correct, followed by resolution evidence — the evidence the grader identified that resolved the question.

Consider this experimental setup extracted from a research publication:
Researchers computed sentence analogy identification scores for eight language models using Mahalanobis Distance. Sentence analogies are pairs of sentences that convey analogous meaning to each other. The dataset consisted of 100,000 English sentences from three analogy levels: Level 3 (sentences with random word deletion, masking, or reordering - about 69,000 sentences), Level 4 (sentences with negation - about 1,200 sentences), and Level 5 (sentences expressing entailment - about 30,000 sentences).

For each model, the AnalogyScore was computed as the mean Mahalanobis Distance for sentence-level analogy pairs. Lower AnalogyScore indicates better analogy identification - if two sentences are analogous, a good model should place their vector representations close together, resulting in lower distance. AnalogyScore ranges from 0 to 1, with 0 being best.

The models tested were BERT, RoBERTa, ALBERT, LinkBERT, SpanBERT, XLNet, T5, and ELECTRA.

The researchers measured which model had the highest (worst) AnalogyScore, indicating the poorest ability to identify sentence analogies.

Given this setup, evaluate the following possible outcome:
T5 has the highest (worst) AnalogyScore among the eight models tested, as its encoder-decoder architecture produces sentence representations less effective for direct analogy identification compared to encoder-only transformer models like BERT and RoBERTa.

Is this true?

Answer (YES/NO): NO